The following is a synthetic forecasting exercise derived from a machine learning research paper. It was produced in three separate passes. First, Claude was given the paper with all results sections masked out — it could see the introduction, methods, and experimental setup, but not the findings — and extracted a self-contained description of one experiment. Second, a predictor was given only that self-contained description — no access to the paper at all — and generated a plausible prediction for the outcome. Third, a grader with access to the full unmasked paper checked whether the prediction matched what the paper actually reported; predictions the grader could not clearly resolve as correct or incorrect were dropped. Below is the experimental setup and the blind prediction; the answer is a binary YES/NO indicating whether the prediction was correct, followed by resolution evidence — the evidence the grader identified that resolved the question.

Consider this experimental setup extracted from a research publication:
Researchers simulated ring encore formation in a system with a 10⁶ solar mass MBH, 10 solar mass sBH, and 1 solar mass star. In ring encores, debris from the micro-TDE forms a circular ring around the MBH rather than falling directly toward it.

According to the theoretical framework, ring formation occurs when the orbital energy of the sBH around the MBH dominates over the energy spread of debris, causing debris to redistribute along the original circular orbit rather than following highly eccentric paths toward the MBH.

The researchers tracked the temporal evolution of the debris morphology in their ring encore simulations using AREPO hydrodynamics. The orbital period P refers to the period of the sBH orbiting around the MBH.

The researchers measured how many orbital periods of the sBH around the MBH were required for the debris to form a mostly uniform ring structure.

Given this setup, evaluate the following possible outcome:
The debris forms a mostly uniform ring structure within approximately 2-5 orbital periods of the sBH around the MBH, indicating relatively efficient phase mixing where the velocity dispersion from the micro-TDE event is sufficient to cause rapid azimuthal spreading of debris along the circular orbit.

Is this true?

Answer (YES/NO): YES